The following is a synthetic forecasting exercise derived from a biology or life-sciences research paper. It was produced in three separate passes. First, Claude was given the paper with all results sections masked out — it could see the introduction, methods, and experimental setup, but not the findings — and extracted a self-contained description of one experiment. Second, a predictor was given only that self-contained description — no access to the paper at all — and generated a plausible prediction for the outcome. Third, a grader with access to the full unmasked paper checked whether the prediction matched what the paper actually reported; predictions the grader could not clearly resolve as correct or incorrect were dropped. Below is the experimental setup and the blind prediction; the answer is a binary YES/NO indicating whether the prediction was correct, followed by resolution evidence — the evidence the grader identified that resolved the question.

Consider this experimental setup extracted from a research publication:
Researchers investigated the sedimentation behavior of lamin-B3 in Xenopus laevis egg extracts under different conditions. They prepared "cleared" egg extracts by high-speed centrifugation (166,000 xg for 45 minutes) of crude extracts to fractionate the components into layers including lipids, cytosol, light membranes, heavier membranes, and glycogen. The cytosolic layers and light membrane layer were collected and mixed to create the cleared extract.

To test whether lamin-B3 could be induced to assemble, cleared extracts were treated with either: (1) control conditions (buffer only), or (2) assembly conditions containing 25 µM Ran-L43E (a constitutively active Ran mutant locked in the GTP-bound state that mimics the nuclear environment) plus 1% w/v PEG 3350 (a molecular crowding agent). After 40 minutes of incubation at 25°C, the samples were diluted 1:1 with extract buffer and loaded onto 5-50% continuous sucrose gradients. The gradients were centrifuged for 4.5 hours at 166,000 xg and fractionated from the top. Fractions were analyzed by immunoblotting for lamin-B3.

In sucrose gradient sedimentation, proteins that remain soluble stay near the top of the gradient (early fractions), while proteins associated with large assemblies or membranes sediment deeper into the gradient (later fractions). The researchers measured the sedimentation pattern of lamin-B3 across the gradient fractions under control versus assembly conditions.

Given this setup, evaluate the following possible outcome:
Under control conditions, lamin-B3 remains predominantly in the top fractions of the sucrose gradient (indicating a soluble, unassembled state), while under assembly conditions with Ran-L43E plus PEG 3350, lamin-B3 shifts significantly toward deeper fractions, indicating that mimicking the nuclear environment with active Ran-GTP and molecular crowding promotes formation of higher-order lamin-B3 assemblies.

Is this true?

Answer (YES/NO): YES